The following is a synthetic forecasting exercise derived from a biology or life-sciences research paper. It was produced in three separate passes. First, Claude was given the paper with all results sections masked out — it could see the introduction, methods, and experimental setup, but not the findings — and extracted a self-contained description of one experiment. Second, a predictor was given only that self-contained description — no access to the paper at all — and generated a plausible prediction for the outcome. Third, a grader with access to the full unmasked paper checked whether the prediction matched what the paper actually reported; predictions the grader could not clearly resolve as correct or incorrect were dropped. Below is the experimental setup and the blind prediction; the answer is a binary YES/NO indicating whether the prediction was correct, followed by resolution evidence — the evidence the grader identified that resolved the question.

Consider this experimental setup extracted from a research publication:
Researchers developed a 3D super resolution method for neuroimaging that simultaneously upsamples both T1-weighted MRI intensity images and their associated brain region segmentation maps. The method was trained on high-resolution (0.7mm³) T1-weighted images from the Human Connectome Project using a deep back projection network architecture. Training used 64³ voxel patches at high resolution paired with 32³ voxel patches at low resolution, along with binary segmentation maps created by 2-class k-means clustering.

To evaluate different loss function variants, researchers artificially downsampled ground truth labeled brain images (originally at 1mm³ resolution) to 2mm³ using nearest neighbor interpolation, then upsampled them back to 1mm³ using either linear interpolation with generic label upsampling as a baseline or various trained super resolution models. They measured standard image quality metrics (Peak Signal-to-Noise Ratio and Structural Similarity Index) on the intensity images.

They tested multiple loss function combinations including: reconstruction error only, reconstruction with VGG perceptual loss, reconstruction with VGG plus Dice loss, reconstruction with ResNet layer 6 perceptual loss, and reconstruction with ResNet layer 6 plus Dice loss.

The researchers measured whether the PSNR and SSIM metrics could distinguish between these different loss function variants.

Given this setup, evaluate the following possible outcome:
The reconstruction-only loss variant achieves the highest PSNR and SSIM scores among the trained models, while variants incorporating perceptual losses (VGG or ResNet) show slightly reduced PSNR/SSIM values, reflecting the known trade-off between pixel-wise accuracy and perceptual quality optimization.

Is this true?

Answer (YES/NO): NO